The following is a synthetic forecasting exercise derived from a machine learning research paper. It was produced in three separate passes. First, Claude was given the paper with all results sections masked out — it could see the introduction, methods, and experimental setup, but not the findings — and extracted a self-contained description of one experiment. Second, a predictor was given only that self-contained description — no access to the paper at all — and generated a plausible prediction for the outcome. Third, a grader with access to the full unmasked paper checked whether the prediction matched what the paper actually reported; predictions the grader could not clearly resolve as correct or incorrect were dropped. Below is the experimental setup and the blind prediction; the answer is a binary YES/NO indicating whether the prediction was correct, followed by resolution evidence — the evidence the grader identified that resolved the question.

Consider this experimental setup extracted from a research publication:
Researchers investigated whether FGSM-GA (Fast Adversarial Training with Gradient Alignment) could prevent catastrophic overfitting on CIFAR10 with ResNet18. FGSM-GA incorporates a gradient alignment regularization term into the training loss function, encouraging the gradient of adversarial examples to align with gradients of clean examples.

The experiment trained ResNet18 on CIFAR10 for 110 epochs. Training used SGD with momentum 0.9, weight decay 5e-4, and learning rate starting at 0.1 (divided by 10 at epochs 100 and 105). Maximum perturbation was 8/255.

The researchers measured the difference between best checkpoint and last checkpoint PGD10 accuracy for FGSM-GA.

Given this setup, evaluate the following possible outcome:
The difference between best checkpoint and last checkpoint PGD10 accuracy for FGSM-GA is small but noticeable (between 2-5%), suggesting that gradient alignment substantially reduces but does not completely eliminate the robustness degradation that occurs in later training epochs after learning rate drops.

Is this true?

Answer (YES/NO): NO